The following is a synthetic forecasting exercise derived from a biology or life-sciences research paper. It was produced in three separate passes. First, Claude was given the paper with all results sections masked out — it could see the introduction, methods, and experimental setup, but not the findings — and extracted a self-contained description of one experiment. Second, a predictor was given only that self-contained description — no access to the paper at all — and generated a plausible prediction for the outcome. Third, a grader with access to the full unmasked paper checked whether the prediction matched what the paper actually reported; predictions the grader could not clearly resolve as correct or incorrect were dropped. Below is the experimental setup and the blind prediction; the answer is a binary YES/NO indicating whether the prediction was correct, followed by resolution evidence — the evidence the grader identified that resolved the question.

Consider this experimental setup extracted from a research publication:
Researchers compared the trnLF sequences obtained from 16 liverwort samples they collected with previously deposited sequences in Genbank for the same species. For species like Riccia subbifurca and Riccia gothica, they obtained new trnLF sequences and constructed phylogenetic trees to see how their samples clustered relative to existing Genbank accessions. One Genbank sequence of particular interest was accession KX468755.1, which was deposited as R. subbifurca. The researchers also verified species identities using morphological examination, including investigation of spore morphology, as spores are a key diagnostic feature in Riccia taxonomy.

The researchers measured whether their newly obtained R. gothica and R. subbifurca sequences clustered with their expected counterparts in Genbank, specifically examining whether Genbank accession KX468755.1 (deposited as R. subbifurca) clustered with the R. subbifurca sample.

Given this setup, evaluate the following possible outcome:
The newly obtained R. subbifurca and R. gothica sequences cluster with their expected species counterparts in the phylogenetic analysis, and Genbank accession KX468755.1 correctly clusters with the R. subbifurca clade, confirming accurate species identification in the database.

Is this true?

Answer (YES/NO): NO